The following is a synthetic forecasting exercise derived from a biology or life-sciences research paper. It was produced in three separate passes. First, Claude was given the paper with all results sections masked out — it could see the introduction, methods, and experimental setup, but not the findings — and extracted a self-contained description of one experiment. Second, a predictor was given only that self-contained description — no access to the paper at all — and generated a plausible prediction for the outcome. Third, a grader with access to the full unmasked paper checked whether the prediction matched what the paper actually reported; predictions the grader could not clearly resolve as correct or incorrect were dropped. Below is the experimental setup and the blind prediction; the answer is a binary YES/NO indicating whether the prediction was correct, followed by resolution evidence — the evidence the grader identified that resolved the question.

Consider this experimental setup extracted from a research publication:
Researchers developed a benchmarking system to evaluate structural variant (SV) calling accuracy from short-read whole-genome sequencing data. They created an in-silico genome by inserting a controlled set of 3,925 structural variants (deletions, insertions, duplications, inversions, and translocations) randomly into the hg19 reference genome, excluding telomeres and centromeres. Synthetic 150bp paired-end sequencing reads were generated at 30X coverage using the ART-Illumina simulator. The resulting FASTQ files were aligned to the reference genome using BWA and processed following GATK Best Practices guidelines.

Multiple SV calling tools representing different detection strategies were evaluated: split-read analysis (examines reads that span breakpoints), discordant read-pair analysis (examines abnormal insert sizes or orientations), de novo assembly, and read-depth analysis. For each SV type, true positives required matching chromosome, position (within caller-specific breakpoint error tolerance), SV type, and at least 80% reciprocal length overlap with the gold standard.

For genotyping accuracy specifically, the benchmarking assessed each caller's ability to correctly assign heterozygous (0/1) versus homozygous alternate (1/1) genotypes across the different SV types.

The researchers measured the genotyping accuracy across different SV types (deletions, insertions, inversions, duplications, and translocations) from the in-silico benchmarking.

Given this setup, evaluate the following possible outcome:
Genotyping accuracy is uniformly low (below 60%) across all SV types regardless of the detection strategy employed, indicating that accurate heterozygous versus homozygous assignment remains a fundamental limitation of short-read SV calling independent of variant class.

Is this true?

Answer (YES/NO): NO